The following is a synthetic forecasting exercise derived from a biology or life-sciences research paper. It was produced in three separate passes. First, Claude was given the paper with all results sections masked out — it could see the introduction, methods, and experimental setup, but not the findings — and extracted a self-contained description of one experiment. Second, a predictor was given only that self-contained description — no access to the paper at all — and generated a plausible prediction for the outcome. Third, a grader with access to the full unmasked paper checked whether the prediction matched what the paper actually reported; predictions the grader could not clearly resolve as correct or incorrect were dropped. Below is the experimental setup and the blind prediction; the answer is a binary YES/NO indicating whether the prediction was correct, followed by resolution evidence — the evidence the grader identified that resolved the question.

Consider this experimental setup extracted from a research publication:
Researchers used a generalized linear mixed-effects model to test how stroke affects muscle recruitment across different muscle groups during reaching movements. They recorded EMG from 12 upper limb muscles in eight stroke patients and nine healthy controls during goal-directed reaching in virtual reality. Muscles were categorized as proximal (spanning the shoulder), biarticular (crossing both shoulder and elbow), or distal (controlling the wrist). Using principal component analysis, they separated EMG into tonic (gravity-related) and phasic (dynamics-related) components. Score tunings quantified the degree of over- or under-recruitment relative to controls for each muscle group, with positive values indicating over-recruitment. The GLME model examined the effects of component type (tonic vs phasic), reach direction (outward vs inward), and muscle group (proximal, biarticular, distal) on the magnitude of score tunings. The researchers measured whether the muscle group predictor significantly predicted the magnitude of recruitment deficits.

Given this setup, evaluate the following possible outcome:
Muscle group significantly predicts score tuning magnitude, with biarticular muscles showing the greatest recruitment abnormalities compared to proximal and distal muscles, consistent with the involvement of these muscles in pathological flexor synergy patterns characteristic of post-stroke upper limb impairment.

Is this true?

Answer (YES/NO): NO